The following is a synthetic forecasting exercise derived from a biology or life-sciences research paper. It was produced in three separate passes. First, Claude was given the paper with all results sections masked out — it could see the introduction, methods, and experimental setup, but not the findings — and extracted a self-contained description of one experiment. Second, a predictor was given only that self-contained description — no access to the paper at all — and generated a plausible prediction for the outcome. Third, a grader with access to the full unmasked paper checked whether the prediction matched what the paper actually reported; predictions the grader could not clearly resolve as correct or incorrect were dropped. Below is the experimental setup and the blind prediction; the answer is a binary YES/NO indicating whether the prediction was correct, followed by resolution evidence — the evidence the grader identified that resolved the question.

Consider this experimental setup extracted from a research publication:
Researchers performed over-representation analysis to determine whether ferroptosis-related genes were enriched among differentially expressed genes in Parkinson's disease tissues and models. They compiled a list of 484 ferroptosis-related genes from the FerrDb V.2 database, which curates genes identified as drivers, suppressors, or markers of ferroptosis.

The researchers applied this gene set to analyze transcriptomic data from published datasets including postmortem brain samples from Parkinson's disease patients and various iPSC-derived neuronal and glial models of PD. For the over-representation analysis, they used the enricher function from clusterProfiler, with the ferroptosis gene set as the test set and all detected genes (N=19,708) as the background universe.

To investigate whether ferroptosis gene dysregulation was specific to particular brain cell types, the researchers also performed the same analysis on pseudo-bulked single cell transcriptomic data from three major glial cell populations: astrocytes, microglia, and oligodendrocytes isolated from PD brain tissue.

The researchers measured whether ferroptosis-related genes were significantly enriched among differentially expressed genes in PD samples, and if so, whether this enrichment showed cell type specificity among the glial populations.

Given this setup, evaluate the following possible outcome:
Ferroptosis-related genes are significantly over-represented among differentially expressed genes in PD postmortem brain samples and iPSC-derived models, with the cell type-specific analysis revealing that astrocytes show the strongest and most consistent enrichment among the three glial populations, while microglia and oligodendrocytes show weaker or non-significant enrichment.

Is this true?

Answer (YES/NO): NO